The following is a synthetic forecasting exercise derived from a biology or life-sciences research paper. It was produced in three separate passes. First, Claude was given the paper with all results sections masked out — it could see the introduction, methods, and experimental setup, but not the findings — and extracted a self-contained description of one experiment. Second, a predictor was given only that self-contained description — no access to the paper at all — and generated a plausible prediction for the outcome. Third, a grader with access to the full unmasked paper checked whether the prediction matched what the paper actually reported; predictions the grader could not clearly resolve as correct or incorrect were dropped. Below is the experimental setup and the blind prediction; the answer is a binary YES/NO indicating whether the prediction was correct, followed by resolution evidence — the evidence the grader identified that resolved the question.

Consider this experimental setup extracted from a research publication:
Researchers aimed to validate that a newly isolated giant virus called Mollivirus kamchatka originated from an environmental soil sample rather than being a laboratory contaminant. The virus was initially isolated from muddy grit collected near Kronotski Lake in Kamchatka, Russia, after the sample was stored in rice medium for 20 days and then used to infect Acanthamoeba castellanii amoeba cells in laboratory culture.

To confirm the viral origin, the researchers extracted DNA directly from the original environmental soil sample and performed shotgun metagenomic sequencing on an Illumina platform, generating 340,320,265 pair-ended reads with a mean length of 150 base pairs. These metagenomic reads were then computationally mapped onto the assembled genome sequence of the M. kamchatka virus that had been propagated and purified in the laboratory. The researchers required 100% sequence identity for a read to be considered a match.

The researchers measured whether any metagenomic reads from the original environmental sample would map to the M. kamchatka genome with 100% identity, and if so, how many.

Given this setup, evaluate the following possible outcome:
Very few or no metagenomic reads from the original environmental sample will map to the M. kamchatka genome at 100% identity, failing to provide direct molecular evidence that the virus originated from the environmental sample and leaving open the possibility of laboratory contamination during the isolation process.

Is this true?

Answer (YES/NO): NO